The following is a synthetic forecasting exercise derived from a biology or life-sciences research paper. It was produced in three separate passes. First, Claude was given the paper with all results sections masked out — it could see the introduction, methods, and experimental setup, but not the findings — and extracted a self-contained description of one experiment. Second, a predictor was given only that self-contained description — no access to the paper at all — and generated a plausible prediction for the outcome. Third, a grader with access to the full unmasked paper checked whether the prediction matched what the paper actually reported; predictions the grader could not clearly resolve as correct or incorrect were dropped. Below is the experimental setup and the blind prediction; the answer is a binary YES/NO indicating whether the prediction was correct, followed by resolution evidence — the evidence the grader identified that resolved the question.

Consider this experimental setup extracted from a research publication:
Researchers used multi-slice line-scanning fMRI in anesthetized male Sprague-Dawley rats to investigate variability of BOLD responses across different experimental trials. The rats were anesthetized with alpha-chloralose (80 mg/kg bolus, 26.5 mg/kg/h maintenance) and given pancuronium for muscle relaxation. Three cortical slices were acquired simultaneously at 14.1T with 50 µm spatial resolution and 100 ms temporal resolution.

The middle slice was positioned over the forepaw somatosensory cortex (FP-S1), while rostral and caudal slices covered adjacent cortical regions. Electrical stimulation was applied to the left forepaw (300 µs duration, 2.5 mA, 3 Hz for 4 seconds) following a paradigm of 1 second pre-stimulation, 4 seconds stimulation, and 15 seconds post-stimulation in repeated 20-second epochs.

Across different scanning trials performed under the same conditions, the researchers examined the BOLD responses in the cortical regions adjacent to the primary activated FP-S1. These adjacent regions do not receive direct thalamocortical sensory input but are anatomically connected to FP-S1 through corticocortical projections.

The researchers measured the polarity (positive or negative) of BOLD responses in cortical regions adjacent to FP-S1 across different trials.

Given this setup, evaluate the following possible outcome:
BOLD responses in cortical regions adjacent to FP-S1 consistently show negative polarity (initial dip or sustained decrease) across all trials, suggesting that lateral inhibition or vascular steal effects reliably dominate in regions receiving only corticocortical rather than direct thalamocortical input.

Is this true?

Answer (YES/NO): NO